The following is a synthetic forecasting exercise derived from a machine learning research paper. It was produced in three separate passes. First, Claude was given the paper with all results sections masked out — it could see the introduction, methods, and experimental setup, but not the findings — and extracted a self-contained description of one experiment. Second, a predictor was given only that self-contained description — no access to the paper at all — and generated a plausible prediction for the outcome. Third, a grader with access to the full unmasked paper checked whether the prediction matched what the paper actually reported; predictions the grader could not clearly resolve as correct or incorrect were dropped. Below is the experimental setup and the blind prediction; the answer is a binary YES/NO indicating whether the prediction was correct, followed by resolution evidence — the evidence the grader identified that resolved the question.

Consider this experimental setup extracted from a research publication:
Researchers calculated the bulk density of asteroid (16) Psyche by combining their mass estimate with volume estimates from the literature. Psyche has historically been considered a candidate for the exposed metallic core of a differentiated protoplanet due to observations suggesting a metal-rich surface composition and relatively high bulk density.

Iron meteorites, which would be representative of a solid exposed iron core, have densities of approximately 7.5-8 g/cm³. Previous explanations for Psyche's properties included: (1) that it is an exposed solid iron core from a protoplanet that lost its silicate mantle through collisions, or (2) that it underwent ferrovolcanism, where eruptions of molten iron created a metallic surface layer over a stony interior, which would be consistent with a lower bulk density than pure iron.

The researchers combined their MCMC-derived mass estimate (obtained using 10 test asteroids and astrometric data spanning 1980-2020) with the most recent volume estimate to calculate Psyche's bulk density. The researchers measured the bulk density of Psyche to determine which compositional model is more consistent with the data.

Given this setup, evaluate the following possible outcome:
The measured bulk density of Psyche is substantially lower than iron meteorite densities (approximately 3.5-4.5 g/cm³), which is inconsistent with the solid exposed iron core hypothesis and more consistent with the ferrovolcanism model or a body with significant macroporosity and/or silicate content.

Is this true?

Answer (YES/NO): YES